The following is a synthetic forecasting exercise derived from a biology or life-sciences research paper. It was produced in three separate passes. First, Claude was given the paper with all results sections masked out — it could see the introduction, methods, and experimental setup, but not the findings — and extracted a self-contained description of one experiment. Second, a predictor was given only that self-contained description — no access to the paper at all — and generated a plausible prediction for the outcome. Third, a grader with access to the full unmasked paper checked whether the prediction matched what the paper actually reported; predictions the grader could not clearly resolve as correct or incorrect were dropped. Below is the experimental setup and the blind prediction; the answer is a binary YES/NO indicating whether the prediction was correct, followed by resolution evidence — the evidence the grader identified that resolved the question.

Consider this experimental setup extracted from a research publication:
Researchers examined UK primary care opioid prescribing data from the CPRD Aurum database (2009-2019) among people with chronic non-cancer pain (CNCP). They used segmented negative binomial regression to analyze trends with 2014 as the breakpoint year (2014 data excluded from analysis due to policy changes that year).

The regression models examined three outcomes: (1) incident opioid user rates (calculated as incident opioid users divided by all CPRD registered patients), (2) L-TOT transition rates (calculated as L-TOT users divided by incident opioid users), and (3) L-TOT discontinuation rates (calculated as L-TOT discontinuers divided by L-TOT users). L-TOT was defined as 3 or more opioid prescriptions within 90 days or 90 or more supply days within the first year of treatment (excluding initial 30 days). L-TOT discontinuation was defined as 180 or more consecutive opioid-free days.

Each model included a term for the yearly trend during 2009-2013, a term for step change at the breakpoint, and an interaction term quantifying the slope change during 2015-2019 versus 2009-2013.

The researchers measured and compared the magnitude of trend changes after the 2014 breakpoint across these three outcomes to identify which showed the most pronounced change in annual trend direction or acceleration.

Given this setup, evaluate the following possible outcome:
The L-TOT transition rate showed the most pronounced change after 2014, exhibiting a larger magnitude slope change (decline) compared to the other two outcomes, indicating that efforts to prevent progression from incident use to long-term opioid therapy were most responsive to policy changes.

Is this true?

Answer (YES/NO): NO